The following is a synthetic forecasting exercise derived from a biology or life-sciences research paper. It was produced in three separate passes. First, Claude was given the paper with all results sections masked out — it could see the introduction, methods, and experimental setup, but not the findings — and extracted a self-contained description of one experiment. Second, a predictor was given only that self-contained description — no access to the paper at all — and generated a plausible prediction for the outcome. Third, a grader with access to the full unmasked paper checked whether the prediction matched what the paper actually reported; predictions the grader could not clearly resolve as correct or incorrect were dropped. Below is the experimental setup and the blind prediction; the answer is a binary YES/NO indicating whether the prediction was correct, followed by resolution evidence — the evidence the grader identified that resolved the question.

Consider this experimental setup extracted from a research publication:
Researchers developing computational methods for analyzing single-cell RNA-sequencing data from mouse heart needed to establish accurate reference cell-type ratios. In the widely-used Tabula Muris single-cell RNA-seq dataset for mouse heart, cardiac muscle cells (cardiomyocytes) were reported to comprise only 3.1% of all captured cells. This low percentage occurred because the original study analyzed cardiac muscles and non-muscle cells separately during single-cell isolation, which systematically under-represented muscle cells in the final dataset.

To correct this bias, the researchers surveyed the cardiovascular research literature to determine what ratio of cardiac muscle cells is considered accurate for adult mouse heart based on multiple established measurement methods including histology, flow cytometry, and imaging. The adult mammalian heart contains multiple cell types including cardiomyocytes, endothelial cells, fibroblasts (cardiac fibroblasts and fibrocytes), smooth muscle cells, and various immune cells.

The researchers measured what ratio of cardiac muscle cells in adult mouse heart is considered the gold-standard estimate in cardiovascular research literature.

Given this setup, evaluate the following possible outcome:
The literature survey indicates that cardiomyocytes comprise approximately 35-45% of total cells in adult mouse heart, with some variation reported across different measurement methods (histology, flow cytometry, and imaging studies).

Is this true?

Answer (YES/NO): NO